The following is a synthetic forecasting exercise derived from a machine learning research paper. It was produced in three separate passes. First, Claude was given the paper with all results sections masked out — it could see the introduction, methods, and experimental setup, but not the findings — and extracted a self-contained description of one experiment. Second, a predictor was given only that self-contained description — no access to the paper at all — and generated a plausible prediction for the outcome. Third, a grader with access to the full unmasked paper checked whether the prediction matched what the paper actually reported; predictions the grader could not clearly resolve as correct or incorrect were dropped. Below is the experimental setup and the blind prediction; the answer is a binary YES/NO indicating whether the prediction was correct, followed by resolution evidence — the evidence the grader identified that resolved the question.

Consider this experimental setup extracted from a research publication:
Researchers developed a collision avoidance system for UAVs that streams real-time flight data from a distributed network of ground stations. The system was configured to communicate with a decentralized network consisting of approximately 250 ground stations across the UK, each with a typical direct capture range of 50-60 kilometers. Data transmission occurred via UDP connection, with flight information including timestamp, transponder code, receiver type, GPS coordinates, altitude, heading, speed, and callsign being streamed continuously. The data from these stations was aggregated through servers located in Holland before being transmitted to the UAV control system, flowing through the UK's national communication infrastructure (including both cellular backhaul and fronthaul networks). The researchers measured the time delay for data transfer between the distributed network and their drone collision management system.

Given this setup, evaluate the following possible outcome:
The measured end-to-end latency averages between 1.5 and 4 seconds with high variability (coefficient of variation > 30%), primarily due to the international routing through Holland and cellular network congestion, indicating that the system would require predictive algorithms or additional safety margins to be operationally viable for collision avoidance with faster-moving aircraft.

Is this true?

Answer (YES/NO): NO